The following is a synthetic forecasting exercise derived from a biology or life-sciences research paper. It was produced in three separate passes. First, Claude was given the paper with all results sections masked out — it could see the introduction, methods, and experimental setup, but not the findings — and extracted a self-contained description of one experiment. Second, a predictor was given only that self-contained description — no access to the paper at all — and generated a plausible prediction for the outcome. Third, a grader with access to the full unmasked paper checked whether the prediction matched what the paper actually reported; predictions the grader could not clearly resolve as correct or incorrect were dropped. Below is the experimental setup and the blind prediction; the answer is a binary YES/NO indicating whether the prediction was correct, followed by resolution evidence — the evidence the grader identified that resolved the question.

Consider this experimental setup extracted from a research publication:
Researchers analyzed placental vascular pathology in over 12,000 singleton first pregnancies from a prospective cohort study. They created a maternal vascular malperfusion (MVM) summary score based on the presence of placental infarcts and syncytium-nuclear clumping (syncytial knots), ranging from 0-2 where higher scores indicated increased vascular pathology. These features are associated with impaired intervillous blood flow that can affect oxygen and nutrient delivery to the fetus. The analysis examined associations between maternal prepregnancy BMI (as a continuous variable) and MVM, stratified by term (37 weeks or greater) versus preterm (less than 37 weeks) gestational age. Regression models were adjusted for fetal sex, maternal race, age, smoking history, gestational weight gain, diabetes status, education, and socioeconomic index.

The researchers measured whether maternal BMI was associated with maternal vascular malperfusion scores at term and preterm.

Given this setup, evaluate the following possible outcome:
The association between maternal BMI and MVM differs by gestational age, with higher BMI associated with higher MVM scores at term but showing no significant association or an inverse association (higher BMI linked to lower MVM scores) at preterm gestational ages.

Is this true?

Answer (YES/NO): YES